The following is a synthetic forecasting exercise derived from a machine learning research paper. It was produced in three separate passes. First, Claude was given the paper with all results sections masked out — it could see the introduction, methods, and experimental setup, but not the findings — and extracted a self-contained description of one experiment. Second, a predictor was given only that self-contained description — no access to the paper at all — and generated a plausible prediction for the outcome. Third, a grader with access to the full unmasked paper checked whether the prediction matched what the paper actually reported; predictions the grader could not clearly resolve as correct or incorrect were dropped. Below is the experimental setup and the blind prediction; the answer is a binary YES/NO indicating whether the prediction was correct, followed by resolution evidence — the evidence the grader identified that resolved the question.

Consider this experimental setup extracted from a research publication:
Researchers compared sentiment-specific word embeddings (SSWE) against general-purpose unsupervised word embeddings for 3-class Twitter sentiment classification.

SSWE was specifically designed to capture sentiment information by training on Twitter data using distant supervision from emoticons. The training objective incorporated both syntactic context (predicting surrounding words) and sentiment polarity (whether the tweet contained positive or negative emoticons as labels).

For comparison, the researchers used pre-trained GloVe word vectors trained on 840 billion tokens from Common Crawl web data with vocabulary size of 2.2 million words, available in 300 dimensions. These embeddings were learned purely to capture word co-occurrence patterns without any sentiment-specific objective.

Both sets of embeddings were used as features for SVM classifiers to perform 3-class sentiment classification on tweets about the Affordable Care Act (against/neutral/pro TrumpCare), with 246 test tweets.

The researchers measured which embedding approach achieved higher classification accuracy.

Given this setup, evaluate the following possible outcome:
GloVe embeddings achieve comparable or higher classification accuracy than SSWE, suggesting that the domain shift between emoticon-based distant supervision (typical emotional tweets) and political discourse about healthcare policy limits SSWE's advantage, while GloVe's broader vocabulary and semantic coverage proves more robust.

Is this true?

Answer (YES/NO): YES